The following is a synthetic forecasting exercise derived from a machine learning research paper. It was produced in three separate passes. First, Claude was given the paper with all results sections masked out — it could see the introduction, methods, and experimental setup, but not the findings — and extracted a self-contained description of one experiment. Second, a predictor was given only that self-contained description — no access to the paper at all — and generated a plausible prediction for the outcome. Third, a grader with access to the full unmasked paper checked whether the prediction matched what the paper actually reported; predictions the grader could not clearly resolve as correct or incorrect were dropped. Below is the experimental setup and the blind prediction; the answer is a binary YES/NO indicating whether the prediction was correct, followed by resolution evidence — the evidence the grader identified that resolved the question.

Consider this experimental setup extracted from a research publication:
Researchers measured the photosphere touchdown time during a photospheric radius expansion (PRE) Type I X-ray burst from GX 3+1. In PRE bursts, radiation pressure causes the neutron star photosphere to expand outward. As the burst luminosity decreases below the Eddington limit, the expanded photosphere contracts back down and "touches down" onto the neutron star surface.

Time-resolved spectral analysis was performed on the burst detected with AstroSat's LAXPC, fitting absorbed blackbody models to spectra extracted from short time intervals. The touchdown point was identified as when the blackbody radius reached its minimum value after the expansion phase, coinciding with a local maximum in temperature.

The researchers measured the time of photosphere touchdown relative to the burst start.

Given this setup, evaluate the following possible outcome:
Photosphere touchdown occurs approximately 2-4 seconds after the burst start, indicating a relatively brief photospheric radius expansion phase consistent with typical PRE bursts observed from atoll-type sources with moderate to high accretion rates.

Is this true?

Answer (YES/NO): NO